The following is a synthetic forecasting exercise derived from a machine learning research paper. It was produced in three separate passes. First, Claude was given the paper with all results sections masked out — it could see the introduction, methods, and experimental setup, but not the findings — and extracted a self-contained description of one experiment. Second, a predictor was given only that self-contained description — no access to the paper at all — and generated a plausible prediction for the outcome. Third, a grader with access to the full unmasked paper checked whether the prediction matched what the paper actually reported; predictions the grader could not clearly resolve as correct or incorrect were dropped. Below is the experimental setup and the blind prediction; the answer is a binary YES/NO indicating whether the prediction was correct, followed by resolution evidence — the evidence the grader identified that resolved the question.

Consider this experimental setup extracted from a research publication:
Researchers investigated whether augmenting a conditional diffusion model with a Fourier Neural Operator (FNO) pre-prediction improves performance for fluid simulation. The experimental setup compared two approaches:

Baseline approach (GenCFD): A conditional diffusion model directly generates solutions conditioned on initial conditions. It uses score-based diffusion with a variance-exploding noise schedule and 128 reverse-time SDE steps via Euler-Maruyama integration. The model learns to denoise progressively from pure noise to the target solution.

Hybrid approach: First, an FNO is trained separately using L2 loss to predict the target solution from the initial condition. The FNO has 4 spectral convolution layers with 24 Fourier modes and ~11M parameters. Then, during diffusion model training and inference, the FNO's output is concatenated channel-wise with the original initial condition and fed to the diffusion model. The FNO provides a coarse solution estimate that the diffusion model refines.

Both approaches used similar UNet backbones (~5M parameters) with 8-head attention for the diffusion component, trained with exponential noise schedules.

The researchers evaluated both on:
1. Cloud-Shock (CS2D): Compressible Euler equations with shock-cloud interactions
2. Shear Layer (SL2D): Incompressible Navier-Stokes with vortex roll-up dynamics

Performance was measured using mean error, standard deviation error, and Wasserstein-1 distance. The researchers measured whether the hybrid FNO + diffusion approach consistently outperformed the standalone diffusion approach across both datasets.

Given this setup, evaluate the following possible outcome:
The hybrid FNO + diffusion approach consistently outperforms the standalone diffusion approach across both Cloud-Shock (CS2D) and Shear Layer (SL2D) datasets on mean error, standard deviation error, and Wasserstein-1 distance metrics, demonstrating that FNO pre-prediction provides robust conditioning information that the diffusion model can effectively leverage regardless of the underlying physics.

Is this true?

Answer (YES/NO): NO